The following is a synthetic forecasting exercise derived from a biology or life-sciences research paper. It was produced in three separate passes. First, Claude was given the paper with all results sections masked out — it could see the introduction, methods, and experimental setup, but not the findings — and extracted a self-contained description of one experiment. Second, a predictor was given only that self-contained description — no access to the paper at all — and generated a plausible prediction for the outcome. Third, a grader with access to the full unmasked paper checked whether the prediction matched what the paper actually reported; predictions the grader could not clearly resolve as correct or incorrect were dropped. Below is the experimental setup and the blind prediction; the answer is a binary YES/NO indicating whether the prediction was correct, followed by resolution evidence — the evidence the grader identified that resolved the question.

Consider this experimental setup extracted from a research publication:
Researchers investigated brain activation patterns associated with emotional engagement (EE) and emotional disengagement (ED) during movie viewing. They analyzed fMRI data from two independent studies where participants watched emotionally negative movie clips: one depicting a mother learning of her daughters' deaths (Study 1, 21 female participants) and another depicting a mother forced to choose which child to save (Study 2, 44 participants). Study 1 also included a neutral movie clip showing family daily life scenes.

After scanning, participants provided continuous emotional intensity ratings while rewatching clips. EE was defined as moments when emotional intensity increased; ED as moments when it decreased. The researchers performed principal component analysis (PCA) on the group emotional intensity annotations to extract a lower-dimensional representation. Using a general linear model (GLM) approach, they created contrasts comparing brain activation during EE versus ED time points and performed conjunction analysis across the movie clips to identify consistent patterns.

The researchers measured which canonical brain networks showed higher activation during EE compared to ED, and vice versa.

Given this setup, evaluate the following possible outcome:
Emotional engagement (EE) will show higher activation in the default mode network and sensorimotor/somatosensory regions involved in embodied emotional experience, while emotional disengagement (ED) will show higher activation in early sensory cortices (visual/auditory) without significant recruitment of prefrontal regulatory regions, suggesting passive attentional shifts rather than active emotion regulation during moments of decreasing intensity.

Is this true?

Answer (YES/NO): NO